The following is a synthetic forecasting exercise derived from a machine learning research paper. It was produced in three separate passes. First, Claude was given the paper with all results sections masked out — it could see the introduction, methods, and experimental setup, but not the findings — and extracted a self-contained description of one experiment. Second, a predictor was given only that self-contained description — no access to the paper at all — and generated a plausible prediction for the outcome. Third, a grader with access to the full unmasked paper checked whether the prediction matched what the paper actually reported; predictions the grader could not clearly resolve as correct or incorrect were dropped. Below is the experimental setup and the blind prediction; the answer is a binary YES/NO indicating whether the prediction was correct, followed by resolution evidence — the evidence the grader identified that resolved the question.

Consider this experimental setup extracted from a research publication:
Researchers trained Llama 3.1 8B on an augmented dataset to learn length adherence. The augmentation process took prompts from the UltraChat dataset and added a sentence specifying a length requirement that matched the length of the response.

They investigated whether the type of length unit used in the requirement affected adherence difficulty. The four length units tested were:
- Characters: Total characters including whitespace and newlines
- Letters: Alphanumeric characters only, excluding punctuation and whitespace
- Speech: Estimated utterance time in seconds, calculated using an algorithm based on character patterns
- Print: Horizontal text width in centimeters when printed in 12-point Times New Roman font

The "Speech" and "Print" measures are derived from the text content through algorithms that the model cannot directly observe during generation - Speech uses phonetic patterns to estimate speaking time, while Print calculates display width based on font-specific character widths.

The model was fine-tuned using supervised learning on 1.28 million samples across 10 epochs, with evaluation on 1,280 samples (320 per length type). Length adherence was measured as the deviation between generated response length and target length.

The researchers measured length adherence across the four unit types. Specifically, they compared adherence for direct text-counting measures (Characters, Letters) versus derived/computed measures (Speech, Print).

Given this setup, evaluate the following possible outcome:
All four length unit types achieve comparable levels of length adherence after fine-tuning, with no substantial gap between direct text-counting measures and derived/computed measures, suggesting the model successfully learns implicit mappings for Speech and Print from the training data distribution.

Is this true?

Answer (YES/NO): YES